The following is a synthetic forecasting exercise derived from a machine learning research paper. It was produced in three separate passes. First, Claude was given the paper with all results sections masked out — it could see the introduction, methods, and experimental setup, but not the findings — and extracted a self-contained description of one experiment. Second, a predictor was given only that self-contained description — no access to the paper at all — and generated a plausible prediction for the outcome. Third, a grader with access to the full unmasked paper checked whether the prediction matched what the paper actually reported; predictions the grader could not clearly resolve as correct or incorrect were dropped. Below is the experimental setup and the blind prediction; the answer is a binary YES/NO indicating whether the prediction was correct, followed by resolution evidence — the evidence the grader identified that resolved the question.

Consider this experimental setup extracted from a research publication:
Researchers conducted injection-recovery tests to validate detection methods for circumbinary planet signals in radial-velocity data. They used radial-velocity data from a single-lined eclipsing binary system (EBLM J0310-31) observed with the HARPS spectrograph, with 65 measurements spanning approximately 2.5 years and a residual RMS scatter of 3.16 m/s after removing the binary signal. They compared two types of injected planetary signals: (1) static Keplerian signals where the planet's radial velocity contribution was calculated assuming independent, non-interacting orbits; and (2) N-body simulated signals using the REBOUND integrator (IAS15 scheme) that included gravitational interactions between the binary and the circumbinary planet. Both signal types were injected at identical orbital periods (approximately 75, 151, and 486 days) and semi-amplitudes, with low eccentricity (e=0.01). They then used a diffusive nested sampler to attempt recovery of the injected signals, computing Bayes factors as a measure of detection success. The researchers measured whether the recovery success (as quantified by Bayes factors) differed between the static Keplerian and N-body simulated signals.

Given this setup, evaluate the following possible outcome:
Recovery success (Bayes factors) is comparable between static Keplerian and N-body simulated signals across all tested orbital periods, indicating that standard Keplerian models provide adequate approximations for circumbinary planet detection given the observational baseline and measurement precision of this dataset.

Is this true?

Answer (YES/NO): YES